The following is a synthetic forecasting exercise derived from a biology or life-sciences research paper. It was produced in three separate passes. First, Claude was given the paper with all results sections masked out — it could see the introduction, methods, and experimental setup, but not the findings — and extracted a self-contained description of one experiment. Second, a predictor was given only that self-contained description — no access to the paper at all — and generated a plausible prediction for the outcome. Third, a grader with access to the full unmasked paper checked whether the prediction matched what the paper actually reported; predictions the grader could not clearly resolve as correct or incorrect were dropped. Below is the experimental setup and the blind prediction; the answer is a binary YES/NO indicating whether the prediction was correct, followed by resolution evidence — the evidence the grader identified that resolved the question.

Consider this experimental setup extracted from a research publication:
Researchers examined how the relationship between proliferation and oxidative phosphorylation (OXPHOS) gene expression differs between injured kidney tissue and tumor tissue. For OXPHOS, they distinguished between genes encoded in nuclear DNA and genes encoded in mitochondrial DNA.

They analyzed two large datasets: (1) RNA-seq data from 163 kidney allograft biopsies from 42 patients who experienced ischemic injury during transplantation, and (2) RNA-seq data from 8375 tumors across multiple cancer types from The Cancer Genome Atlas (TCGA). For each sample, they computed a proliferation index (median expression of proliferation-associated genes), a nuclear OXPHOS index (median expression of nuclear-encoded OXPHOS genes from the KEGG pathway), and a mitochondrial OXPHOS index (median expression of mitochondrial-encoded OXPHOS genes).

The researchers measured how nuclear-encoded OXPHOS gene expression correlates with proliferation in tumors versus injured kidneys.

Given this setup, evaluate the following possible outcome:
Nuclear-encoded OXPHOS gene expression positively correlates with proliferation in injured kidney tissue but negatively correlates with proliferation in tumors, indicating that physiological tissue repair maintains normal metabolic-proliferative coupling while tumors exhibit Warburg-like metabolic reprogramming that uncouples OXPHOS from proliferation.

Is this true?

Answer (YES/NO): NO